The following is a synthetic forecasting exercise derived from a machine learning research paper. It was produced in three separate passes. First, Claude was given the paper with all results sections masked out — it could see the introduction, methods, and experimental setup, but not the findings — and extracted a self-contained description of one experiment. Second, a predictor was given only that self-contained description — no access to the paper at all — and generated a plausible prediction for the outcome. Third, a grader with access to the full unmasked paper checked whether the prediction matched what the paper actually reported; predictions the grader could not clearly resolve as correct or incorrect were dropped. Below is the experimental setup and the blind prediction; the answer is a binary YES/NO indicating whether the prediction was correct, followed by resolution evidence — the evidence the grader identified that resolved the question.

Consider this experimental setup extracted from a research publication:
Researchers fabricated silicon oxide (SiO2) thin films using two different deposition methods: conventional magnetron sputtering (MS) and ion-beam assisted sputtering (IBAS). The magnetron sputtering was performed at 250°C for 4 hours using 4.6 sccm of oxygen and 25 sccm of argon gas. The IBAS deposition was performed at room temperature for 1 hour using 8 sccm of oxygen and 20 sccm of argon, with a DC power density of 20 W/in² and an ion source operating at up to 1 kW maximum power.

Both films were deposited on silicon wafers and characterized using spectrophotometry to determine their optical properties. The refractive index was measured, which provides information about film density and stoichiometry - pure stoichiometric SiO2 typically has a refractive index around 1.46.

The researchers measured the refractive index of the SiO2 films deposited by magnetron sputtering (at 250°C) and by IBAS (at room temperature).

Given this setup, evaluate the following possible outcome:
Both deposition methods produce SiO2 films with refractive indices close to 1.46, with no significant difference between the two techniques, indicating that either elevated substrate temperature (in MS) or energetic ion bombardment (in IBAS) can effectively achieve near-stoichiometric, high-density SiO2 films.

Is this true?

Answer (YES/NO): NO